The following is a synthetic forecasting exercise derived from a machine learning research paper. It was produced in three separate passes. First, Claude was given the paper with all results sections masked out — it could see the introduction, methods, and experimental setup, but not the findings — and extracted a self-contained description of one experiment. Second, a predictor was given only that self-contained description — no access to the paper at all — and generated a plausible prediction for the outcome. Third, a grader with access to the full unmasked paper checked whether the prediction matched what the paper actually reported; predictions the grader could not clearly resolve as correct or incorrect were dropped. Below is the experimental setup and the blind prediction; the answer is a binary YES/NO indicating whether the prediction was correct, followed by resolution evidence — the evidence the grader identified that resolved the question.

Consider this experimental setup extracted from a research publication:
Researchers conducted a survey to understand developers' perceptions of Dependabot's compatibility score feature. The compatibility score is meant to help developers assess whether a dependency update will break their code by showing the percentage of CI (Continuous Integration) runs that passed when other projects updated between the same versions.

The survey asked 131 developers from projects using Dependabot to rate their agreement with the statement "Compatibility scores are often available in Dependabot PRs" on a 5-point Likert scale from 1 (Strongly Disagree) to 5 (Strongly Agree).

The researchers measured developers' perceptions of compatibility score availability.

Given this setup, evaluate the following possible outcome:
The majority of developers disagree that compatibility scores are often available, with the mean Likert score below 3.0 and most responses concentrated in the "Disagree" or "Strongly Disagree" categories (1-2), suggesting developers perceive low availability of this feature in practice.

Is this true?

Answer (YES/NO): NO